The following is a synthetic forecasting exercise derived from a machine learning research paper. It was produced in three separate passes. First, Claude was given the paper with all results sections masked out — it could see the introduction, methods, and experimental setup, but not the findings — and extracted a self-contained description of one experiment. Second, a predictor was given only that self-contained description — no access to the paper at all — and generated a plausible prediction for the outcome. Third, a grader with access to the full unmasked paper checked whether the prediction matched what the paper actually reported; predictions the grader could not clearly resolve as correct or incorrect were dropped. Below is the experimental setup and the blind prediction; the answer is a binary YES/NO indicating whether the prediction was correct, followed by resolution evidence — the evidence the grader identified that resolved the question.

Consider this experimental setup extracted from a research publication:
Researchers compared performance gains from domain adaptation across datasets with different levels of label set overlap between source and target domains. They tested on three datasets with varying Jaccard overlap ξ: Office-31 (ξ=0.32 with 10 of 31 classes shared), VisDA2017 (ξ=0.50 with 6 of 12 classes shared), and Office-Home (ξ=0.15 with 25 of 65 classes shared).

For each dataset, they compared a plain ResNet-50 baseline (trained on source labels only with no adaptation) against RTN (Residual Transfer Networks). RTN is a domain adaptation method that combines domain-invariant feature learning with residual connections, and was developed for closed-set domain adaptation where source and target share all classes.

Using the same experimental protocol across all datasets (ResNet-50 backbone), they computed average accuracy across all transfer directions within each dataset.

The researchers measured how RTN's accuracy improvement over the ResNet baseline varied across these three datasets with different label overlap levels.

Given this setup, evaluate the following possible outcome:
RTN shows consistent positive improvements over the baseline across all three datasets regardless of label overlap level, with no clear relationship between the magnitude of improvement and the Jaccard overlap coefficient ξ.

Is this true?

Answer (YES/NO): NO